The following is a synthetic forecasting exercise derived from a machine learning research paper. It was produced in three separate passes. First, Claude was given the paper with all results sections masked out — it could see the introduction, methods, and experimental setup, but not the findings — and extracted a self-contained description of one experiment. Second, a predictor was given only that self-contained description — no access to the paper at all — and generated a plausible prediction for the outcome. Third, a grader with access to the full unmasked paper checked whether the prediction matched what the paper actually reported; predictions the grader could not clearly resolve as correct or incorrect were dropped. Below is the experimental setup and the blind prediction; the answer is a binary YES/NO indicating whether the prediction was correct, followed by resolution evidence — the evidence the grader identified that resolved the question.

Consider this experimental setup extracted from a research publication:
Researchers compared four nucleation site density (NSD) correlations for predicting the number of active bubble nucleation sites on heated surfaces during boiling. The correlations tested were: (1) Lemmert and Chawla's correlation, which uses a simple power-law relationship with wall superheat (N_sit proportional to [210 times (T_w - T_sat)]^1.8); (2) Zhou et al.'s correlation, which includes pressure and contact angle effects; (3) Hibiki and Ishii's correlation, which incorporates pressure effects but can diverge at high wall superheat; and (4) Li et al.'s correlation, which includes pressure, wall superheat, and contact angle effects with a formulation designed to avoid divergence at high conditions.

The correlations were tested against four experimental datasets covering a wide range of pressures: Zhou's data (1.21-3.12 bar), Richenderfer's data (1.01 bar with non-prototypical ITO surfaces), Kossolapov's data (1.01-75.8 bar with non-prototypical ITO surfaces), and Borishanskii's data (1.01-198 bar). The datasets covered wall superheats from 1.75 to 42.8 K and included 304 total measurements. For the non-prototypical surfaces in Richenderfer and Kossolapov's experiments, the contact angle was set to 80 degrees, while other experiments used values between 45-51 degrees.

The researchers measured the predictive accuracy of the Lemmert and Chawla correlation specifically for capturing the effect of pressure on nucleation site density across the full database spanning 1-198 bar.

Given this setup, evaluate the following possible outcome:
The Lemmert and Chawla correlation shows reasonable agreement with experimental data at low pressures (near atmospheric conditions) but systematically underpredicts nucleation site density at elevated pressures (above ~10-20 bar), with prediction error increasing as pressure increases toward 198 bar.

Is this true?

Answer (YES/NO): NO